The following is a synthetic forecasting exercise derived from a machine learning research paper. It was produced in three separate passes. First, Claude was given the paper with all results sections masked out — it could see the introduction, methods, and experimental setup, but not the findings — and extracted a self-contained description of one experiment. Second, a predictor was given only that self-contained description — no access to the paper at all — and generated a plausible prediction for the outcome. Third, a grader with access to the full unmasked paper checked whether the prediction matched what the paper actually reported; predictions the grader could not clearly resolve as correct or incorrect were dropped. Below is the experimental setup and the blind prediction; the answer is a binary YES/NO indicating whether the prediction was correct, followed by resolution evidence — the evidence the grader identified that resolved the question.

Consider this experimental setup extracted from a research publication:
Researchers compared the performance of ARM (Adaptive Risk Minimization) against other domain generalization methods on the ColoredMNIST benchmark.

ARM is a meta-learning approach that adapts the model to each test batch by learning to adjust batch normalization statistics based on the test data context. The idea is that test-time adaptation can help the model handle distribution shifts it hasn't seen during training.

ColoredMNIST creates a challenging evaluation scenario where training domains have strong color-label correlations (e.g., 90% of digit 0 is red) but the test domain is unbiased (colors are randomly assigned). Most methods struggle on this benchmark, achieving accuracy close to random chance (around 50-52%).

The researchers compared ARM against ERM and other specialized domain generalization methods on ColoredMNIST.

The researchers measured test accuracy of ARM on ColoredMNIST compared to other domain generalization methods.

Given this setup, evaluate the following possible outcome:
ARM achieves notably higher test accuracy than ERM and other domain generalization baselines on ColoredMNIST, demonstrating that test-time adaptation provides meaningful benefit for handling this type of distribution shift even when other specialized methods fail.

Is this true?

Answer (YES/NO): YES